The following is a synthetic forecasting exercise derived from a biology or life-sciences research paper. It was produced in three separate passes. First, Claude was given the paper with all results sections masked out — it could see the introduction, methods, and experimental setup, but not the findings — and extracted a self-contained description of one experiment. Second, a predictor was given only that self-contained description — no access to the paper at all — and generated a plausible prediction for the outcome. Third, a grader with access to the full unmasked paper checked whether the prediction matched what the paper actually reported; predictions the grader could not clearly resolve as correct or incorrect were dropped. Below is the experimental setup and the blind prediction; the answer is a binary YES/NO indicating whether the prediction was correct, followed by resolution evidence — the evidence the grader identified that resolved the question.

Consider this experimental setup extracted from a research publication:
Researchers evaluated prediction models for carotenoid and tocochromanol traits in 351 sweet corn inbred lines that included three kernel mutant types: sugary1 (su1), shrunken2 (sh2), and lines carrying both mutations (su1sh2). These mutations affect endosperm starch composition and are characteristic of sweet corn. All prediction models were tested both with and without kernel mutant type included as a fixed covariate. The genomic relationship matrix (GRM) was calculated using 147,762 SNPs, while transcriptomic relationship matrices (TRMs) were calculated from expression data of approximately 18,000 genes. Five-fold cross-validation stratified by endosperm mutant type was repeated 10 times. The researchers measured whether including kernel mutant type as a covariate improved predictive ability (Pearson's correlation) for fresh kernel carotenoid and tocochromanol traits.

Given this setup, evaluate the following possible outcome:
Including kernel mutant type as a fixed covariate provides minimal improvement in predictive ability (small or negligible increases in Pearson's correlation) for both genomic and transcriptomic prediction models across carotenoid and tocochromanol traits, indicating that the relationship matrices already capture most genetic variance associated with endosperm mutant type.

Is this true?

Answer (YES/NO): YES